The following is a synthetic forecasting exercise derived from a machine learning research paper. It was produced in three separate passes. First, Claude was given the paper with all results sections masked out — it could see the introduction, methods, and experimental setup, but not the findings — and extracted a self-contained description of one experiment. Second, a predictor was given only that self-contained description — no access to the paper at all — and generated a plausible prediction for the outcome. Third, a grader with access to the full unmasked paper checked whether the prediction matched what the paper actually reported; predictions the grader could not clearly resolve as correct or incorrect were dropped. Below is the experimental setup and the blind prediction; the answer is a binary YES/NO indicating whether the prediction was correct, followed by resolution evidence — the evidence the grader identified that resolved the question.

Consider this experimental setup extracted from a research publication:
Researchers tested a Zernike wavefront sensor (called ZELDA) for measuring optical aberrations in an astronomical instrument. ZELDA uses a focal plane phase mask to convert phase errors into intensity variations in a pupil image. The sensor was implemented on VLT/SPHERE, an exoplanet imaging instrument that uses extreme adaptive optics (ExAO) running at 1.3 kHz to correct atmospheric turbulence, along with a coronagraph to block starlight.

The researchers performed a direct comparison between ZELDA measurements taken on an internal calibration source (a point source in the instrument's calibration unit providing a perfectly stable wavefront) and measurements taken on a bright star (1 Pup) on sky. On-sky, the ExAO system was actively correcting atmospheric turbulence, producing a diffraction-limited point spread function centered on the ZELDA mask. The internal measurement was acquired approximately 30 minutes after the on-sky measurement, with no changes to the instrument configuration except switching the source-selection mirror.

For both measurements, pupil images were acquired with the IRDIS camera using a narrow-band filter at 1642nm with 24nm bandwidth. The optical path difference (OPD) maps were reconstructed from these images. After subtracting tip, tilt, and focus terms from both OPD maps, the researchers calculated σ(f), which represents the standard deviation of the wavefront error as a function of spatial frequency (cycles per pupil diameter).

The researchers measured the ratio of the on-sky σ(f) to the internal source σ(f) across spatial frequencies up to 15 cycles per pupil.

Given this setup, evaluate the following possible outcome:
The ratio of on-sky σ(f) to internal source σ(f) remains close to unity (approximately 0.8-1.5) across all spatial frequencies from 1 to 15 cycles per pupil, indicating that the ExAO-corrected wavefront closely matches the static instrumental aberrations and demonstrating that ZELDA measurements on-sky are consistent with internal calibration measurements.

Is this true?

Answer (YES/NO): NO